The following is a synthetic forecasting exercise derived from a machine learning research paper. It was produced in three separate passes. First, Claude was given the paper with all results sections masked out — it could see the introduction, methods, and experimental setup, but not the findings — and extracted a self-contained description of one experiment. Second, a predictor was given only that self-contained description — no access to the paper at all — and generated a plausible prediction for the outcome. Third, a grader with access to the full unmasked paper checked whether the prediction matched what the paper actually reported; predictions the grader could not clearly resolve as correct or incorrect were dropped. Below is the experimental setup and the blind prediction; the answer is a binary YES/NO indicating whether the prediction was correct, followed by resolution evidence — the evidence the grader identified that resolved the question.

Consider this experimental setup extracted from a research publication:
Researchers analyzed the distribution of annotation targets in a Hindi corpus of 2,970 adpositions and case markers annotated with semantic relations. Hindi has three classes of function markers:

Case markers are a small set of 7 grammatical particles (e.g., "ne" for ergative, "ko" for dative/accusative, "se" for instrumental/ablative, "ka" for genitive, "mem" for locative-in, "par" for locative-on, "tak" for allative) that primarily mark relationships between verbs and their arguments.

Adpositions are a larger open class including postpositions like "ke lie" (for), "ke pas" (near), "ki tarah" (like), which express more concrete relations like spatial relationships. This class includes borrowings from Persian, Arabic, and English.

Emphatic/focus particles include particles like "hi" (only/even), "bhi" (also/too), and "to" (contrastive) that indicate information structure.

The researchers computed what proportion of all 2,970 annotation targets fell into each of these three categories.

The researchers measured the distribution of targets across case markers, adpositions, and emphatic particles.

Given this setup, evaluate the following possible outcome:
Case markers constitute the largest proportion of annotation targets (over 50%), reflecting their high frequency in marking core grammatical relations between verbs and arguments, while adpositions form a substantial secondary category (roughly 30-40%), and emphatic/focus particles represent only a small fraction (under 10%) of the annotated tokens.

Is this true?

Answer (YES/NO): NO